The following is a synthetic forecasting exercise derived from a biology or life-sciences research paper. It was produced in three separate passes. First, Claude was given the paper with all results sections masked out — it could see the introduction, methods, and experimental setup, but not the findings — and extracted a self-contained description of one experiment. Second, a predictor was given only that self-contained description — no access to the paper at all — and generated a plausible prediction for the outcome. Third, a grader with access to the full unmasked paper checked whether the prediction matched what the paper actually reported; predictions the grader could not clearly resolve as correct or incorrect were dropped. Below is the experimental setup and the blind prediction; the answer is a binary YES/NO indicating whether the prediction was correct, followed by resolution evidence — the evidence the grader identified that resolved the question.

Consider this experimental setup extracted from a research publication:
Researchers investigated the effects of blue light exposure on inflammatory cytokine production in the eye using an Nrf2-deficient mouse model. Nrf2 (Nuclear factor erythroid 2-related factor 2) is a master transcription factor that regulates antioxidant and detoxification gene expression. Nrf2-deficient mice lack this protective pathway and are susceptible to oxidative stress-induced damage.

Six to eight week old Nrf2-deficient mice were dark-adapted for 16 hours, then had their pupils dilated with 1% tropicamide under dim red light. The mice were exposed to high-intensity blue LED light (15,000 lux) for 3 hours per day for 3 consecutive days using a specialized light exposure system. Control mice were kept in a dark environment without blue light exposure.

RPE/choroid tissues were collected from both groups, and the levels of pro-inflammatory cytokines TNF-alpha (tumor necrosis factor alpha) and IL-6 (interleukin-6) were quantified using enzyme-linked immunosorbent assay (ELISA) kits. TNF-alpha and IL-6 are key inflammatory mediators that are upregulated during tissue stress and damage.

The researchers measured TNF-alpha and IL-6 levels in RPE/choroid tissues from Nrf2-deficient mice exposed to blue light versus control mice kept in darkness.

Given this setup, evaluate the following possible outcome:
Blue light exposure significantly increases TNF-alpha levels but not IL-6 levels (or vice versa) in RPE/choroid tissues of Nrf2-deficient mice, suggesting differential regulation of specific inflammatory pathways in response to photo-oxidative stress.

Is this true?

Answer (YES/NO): NO